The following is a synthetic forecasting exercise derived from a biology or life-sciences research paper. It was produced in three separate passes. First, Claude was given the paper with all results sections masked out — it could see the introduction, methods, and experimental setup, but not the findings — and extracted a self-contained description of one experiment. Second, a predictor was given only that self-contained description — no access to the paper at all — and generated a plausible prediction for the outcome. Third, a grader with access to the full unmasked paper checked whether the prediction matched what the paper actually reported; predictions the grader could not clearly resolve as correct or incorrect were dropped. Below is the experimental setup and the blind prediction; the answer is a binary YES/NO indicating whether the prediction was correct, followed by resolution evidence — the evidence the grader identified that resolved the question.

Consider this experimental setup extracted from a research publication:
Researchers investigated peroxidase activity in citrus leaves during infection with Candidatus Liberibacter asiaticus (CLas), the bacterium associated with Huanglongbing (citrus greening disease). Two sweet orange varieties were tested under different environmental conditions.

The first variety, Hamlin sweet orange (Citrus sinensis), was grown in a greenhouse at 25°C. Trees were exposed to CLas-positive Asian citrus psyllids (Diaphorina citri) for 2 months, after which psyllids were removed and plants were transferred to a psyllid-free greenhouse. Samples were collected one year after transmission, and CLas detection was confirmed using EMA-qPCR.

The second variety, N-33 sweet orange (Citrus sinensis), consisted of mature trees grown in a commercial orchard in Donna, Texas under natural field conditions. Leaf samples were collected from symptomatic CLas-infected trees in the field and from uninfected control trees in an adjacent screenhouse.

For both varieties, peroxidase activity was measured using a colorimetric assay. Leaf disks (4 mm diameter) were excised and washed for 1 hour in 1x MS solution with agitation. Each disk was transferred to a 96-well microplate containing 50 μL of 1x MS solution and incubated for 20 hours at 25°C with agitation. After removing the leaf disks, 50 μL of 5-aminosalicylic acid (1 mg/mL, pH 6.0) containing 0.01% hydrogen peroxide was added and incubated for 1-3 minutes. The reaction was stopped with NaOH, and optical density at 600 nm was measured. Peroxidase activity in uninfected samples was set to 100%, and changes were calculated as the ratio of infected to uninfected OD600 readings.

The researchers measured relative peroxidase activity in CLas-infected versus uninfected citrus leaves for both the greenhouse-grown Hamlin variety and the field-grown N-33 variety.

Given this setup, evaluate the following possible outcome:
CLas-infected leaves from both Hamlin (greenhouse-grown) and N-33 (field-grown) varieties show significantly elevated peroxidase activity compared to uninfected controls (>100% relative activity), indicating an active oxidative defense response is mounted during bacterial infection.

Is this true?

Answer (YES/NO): NO